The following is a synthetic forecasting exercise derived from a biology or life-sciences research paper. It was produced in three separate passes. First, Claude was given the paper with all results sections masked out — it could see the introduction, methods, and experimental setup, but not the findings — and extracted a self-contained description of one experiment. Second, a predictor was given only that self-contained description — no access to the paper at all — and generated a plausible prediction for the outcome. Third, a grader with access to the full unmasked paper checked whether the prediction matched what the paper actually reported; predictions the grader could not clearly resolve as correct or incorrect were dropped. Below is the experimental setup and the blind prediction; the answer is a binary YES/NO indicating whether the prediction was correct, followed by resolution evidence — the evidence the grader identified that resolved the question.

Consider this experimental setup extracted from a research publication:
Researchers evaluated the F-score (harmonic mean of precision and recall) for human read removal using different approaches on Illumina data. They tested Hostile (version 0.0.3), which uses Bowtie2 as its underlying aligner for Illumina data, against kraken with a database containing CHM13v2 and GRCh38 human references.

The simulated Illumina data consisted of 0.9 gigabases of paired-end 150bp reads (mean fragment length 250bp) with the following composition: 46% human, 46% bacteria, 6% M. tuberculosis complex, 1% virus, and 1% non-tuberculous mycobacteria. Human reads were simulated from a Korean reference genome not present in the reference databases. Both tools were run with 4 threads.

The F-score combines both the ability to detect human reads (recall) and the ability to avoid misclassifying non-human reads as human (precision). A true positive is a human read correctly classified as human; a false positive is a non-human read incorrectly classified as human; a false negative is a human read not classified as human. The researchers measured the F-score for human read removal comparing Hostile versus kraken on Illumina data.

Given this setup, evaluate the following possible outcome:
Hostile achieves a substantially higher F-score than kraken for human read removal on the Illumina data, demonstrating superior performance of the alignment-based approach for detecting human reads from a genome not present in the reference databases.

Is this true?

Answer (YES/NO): NO